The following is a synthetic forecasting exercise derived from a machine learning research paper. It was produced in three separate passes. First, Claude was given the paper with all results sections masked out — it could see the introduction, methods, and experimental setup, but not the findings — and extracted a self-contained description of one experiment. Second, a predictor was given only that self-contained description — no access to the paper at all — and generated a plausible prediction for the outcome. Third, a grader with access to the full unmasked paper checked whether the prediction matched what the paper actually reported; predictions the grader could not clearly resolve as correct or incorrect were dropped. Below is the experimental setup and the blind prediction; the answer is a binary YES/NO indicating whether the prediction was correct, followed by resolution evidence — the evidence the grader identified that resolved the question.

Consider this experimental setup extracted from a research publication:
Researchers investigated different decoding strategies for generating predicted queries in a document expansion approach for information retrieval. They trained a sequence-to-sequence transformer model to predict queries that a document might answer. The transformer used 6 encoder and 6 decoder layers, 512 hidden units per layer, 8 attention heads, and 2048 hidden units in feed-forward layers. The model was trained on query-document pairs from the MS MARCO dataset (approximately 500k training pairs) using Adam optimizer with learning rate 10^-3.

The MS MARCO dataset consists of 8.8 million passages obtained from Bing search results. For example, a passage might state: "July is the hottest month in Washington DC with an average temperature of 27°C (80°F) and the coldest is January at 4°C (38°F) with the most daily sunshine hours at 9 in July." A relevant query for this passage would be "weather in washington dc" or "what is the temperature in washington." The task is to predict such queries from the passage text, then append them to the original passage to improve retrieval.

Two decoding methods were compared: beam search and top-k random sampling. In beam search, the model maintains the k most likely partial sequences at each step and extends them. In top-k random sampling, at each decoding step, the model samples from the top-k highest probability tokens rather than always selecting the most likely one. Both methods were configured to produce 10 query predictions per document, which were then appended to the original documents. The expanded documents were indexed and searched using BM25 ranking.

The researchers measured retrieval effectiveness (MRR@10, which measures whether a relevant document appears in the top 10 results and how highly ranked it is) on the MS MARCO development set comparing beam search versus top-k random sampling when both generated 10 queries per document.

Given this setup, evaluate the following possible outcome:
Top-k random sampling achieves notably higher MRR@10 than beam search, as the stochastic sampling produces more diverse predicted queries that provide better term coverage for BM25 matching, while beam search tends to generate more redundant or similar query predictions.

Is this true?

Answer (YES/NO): NO